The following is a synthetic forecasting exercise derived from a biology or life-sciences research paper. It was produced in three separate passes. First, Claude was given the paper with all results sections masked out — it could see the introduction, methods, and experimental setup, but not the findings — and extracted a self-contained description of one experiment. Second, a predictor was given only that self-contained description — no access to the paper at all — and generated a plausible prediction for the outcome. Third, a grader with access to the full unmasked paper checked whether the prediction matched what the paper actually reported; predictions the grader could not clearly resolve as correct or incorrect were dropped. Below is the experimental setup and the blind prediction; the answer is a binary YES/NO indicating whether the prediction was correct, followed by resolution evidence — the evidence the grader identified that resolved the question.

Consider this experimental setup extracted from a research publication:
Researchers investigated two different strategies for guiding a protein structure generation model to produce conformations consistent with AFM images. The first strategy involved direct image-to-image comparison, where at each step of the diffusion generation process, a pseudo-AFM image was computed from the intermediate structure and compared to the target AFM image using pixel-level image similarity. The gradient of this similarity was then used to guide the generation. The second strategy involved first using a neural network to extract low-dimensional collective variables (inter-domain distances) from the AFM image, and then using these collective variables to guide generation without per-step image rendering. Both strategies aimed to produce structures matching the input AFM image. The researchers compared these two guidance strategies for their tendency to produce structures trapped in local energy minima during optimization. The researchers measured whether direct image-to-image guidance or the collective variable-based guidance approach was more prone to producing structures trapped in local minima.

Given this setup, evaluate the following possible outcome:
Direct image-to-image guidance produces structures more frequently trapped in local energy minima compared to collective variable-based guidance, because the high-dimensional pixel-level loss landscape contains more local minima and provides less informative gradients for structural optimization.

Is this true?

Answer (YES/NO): YES